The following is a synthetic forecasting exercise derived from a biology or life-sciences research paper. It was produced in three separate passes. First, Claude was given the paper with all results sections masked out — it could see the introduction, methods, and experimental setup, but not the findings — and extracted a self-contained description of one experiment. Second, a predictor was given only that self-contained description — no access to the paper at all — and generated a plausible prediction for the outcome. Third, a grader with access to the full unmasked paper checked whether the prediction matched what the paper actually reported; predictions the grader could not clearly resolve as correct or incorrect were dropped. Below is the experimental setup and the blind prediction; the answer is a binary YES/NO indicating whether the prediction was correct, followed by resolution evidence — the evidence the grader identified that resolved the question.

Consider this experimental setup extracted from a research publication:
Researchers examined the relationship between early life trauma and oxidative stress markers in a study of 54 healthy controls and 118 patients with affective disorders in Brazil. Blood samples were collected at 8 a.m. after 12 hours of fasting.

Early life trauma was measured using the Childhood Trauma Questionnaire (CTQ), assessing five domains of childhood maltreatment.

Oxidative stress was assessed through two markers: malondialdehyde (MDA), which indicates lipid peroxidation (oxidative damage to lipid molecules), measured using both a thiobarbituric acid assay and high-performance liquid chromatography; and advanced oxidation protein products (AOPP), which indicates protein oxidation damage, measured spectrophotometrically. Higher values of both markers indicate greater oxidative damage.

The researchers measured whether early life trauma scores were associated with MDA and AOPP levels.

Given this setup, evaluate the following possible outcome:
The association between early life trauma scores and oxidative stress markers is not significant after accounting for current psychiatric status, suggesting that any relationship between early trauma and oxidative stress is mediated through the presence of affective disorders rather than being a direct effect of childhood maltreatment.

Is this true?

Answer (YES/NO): NO